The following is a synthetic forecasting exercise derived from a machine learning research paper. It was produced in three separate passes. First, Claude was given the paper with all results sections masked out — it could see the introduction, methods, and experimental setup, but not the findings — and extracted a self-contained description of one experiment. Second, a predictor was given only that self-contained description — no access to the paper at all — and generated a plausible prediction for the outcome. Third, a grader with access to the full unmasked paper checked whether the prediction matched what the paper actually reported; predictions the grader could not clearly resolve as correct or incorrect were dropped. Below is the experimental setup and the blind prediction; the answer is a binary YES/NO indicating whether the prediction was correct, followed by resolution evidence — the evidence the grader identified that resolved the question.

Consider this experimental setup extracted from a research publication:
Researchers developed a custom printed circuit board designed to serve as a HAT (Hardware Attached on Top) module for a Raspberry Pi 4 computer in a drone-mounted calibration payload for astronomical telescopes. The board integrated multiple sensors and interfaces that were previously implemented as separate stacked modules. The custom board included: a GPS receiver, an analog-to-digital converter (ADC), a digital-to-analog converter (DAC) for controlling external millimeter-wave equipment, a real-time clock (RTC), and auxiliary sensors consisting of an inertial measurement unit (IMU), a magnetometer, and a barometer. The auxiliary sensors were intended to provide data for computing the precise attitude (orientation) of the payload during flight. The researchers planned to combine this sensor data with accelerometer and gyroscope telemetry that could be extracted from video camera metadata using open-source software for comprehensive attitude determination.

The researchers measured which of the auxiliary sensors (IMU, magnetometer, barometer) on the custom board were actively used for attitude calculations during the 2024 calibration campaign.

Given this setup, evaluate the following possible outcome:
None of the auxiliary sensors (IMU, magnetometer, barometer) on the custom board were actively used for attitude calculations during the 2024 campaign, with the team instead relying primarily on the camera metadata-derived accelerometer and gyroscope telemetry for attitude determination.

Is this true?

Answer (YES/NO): NO